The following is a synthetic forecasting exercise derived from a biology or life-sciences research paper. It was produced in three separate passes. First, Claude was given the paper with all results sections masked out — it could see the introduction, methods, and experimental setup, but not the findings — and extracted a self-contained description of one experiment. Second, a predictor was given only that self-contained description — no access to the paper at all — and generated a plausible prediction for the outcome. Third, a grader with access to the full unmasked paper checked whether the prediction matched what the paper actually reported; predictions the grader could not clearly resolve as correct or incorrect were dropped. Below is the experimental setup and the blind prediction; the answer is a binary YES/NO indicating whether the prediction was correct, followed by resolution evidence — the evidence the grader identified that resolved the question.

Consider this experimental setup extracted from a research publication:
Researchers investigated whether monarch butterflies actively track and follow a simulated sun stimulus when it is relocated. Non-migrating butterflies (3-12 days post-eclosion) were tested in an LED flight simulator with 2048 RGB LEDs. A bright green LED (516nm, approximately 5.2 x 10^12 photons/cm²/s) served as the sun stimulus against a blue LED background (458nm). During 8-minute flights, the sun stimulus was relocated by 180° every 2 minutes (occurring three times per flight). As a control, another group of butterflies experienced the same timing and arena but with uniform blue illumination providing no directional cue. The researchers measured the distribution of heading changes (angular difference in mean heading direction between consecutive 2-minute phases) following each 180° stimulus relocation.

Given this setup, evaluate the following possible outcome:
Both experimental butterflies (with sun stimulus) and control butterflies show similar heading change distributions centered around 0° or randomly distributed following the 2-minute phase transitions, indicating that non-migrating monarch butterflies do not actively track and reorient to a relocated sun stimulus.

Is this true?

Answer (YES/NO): NO